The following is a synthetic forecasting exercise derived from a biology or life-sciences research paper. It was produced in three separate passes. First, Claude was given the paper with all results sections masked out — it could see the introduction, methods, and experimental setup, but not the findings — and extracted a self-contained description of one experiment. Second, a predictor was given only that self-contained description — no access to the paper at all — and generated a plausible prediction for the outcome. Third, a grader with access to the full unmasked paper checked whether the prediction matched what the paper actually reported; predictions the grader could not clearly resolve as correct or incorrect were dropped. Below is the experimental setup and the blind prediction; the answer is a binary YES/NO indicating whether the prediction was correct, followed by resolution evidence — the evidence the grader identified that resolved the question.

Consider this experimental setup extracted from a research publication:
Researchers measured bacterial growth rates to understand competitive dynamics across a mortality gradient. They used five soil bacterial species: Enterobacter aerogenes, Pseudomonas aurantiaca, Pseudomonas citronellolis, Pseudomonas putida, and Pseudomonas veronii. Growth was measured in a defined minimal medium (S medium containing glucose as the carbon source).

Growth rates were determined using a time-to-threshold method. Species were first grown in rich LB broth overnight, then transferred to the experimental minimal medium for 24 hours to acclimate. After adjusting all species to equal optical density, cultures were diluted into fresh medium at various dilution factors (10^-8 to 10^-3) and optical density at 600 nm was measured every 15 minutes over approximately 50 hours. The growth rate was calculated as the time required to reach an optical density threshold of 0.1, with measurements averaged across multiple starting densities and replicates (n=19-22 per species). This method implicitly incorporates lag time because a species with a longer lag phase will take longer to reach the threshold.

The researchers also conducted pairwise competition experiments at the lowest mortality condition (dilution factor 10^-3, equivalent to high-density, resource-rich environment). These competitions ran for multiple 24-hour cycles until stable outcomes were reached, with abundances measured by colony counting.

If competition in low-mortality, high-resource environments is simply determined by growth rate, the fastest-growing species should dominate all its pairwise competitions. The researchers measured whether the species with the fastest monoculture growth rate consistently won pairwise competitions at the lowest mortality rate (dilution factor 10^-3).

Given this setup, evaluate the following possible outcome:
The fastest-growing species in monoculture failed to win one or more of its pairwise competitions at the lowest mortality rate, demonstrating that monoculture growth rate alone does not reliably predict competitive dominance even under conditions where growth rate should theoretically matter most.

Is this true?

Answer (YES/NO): YES